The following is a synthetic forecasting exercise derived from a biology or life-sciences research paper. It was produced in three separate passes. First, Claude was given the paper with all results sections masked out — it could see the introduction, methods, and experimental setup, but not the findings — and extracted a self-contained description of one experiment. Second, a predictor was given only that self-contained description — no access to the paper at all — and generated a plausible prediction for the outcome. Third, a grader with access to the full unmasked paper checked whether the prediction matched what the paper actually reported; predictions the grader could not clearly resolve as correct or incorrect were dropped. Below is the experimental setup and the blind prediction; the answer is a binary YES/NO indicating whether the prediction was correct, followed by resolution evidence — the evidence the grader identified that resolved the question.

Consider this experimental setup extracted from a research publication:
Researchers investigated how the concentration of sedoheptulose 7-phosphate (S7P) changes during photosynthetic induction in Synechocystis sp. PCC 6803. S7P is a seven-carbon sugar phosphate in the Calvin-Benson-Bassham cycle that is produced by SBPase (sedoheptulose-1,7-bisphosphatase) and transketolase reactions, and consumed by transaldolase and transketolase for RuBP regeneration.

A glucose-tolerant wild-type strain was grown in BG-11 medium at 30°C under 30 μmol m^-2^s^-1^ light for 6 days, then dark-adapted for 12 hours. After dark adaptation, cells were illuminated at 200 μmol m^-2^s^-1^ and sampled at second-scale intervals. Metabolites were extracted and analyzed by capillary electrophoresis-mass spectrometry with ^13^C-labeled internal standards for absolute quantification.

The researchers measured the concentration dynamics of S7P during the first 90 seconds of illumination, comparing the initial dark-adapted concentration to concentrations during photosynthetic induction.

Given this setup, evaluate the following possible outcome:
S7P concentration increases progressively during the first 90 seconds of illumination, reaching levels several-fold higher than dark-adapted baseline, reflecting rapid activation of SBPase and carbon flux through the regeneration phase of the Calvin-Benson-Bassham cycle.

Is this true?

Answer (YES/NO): NO